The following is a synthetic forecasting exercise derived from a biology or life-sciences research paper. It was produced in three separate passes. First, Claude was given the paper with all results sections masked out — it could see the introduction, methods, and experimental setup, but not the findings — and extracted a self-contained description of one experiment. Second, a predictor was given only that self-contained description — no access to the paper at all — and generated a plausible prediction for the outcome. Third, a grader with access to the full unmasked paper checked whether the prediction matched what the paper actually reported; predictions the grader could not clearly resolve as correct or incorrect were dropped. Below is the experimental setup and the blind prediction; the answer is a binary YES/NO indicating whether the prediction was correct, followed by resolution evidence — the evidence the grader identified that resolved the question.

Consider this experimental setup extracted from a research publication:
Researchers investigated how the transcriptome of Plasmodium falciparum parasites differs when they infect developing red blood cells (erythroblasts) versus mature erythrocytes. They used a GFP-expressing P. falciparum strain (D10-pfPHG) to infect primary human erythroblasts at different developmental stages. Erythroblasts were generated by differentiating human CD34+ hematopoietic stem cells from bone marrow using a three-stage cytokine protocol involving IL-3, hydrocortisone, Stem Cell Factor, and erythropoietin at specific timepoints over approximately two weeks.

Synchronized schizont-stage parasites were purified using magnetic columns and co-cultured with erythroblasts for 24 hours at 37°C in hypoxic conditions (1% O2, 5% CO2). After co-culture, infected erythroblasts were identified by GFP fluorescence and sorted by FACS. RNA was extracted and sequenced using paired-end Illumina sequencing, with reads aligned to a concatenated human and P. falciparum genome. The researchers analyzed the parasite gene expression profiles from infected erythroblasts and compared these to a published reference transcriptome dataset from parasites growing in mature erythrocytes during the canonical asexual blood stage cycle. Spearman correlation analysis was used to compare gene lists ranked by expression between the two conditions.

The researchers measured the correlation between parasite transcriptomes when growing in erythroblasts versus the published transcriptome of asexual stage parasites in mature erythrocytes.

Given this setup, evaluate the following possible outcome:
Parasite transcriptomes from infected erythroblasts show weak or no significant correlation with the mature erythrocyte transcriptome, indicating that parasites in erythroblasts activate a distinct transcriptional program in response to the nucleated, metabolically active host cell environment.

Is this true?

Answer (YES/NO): NO